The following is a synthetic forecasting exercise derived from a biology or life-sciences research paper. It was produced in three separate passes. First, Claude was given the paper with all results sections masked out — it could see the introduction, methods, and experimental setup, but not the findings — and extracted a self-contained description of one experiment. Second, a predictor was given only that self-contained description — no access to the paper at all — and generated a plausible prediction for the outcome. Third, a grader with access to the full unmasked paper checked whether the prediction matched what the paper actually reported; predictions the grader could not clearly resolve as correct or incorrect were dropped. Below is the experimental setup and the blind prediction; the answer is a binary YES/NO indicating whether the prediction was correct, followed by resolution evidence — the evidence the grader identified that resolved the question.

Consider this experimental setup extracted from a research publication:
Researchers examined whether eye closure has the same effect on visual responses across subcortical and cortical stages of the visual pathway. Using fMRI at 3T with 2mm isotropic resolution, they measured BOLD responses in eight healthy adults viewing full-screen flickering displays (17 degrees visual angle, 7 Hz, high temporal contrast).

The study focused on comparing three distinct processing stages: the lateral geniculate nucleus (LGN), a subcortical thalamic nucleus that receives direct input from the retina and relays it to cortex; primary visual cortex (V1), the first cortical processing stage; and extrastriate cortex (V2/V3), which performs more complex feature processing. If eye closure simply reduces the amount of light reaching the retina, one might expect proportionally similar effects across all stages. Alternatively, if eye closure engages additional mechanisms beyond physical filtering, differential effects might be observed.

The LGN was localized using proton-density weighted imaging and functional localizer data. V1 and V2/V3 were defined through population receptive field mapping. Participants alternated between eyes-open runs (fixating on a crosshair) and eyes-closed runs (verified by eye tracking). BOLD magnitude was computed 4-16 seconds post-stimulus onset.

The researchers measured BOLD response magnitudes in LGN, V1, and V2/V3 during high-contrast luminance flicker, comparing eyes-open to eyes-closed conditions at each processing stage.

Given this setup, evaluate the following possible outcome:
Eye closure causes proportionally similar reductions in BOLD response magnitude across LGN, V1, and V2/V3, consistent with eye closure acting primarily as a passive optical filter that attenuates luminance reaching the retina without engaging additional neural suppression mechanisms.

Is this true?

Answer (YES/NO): NO